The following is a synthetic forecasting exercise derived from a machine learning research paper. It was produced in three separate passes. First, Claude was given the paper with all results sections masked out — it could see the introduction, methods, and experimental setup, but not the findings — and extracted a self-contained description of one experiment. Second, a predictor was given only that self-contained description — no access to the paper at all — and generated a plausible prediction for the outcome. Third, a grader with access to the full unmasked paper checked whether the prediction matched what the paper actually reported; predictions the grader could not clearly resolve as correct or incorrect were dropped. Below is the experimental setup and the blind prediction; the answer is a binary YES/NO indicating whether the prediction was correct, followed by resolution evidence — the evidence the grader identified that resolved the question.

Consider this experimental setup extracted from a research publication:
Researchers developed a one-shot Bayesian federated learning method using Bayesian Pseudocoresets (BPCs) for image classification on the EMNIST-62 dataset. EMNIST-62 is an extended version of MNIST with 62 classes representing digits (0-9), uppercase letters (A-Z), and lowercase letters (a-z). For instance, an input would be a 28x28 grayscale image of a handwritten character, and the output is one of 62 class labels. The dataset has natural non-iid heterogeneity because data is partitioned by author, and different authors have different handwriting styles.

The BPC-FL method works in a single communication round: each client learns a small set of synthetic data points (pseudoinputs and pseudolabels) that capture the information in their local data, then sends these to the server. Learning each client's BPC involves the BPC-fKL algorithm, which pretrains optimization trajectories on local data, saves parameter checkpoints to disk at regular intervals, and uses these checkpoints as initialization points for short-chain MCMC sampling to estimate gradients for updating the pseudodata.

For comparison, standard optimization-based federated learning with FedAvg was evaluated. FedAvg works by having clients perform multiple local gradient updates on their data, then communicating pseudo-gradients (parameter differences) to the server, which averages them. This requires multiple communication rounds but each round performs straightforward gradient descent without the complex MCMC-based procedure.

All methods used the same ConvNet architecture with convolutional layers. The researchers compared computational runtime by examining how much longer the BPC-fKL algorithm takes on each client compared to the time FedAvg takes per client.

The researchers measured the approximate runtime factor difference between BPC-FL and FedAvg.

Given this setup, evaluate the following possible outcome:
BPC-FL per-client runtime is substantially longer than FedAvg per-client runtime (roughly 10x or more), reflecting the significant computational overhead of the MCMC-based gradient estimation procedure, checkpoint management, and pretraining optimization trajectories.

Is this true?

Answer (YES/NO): YES